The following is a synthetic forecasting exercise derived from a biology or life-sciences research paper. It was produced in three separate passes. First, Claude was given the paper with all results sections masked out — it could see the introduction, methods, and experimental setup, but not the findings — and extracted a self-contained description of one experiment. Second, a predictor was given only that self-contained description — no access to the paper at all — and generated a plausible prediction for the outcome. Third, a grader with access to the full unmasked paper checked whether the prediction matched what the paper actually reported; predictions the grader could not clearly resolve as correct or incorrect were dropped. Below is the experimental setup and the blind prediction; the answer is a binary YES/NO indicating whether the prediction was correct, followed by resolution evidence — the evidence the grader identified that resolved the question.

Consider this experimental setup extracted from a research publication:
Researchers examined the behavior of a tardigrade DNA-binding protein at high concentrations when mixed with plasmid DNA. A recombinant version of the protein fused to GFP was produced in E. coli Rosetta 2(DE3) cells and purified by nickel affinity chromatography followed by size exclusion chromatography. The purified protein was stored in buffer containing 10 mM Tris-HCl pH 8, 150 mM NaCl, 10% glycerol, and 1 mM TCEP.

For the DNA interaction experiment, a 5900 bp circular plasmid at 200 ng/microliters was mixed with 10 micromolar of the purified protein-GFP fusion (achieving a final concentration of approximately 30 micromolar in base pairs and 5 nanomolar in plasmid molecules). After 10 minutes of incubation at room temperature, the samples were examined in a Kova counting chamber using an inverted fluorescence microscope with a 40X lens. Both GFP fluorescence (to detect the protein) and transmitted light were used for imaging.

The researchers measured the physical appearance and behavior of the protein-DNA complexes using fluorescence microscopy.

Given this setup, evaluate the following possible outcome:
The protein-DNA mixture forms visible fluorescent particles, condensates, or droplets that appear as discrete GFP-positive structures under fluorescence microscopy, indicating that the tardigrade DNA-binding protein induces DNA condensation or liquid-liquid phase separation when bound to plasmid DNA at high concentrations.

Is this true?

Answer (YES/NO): YES